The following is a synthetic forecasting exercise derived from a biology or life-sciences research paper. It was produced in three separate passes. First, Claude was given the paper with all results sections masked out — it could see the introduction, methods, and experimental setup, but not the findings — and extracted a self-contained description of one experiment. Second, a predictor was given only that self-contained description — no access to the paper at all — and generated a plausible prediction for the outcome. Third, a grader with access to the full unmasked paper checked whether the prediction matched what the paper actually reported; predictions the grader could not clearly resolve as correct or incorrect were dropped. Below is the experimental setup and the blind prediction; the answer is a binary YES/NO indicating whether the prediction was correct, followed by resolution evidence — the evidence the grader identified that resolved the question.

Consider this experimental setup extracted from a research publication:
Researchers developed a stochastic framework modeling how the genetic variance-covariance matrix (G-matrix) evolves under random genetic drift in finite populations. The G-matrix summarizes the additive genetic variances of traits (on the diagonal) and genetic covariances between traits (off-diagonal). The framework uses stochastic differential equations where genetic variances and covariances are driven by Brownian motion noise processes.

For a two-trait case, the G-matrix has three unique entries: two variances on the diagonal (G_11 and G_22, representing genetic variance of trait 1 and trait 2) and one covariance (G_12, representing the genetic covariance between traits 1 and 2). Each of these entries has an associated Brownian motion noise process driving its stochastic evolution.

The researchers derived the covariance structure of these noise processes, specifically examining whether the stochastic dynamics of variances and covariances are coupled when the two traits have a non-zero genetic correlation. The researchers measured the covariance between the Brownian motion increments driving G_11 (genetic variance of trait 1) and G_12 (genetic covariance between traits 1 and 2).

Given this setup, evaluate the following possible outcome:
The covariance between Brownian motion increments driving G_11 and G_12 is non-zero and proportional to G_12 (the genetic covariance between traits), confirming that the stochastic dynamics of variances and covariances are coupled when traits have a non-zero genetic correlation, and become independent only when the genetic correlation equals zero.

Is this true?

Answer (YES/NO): YES